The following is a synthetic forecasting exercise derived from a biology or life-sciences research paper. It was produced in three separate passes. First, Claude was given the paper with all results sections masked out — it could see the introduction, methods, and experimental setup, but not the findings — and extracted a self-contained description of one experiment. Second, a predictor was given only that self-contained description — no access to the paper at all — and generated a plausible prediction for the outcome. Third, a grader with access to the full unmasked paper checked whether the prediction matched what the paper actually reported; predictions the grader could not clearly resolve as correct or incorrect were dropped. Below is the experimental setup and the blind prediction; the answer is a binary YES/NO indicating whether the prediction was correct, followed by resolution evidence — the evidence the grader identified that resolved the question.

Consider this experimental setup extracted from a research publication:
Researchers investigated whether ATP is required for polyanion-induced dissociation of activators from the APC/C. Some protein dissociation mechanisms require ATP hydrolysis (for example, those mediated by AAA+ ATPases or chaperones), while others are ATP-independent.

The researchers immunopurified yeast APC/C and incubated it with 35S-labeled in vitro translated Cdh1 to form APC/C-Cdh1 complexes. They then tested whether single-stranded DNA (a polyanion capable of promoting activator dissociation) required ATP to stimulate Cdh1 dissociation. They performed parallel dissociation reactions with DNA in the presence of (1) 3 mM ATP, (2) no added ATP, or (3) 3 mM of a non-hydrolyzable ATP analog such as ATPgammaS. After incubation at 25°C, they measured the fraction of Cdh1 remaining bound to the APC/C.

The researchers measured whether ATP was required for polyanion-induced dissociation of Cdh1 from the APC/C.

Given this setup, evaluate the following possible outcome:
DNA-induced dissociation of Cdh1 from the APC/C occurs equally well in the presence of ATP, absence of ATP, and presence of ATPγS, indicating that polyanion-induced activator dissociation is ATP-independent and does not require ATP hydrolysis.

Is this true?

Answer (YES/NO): NO